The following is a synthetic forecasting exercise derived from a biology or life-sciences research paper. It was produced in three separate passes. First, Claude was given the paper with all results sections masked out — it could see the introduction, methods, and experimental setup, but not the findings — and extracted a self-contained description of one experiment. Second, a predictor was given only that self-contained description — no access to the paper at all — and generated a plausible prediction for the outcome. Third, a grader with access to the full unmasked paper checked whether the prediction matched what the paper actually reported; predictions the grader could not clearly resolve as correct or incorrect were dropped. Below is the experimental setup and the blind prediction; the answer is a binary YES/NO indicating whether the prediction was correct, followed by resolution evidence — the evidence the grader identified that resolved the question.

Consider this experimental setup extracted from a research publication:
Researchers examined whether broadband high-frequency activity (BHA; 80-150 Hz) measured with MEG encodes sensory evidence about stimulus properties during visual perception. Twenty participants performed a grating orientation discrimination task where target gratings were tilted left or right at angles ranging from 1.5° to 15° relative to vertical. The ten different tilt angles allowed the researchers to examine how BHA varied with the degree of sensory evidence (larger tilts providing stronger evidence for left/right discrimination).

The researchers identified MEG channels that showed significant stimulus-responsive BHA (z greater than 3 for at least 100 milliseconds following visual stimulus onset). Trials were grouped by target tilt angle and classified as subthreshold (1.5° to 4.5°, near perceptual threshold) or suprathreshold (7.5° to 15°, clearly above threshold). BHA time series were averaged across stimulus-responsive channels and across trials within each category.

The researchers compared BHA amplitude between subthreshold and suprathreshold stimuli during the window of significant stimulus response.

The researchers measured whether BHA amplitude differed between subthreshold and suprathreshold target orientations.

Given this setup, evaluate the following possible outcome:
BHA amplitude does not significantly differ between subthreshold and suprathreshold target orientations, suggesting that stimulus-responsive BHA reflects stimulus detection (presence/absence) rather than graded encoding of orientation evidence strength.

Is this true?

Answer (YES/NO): NO